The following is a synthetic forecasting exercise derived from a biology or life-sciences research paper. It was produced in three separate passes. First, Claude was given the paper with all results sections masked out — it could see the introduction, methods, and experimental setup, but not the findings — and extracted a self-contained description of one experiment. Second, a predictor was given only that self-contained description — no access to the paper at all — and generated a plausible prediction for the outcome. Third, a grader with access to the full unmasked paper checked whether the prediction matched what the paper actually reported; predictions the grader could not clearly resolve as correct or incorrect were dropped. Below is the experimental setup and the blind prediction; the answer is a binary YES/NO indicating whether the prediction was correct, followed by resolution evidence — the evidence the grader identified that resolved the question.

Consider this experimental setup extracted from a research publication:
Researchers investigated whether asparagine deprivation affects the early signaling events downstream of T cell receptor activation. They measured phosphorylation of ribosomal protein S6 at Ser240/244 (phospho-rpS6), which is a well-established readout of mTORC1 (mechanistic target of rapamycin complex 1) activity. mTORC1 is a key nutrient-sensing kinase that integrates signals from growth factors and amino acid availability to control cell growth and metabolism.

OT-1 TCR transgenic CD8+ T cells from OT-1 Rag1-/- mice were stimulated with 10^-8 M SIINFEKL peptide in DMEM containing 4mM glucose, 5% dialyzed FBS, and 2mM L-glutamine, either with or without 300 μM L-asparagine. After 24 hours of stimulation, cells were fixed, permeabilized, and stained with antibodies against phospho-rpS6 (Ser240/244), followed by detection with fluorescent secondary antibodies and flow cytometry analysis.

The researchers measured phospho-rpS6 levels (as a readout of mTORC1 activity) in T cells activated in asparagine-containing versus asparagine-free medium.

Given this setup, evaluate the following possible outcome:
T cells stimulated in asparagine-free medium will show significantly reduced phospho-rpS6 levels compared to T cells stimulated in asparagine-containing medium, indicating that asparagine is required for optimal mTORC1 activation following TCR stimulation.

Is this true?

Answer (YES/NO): YES